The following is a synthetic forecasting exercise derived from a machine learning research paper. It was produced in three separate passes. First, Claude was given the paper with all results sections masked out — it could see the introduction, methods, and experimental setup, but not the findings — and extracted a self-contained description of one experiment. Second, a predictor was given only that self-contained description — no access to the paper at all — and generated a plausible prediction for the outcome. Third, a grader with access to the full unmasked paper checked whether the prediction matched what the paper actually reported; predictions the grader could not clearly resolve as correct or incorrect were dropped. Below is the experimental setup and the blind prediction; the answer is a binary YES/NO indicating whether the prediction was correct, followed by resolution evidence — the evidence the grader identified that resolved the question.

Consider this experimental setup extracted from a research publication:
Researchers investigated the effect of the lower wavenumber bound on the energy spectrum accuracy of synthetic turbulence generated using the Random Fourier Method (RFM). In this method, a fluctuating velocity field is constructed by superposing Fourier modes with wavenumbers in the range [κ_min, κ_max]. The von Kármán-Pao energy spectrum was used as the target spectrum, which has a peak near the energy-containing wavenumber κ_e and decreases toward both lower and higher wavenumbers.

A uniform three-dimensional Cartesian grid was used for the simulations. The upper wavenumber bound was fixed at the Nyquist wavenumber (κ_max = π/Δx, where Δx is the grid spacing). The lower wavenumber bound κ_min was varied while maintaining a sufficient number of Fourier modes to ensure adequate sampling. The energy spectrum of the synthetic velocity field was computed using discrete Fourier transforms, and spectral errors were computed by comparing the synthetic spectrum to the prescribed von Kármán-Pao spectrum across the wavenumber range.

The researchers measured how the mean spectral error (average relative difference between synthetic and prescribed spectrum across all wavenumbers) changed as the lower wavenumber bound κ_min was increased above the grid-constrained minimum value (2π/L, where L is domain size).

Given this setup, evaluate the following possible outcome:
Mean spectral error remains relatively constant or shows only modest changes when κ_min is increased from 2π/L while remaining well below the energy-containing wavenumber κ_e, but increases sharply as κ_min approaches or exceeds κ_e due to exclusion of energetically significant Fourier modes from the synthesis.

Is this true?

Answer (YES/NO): NO